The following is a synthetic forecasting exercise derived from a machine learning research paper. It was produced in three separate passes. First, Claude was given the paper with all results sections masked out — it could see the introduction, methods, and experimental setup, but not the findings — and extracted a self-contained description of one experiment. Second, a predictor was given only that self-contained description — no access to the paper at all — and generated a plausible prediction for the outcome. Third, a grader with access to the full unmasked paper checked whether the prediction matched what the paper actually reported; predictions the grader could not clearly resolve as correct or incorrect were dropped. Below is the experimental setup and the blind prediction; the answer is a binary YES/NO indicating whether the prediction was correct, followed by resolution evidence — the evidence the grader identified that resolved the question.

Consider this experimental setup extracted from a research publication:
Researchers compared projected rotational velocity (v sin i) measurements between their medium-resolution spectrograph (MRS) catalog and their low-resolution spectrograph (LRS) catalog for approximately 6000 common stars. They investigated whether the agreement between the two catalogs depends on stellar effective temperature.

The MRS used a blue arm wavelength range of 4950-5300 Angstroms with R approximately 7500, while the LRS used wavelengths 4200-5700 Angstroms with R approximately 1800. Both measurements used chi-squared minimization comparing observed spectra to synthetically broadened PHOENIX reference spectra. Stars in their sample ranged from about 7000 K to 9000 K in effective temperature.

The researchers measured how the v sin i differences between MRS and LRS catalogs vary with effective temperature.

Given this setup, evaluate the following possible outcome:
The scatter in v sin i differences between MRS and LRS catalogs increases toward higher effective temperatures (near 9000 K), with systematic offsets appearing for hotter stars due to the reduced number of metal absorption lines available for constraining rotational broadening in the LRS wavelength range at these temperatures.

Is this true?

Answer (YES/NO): NO